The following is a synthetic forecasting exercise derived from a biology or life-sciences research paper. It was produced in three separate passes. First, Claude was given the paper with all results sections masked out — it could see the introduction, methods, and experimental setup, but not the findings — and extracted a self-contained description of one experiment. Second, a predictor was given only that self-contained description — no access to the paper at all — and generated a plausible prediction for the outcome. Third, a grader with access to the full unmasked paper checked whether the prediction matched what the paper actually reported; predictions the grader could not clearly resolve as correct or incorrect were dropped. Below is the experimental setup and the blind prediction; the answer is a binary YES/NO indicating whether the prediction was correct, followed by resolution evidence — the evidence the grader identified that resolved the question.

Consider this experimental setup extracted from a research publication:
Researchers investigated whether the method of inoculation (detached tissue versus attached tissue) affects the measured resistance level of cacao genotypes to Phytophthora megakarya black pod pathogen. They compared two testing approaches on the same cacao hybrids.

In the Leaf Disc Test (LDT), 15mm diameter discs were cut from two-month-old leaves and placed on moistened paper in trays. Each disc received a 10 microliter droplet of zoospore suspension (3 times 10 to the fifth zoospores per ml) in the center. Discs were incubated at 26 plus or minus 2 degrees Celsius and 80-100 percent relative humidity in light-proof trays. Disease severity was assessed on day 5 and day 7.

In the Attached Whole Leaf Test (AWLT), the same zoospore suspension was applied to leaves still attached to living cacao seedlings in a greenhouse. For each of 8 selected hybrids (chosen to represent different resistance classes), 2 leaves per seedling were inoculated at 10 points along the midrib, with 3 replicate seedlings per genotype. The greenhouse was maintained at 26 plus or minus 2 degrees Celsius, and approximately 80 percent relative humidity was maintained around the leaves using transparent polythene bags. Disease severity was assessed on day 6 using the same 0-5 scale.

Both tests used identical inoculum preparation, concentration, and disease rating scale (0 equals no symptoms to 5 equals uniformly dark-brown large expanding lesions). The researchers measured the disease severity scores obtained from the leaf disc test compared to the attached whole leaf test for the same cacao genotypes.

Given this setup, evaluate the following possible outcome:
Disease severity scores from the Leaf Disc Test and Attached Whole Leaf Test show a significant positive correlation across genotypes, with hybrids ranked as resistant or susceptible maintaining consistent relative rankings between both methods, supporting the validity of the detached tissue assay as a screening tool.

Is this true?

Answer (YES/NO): YES